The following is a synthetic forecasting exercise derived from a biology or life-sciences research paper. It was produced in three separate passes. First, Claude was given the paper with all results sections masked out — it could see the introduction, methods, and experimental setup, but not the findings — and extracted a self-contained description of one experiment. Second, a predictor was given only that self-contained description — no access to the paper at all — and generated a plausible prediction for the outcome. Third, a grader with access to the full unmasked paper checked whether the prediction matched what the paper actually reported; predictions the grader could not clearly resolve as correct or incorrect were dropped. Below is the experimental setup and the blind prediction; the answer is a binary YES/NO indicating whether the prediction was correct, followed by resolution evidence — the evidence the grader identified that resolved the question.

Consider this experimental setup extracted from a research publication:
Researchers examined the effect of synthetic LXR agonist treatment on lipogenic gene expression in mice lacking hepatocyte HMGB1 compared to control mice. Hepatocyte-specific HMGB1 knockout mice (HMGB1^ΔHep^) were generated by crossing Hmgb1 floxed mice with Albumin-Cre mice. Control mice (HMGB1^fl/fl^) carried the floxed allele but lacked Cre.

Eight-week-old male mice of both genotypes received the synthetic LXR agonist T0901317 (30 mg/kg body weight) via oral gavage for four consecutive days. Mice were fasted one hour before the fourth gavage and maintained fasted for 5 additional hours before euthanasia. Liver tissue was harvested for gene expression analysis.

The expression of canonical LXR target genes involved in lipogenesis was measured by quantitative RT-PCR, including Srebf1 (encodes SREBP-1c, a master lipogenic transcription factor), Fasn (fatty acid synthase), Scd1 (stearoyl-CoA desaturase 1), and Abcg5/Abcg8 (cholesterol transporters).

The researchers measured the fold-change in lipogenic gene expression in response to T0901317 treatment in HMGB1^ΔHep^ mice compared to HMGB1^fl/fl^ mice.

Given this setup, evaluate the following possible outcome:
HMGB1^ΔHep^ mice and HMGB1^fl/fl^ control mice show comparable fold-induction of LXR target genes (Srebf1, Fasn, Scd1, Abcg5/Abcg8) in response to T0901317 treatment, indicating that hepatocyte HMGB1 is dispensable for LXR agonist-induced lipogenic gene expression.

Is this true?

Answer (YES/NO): NO